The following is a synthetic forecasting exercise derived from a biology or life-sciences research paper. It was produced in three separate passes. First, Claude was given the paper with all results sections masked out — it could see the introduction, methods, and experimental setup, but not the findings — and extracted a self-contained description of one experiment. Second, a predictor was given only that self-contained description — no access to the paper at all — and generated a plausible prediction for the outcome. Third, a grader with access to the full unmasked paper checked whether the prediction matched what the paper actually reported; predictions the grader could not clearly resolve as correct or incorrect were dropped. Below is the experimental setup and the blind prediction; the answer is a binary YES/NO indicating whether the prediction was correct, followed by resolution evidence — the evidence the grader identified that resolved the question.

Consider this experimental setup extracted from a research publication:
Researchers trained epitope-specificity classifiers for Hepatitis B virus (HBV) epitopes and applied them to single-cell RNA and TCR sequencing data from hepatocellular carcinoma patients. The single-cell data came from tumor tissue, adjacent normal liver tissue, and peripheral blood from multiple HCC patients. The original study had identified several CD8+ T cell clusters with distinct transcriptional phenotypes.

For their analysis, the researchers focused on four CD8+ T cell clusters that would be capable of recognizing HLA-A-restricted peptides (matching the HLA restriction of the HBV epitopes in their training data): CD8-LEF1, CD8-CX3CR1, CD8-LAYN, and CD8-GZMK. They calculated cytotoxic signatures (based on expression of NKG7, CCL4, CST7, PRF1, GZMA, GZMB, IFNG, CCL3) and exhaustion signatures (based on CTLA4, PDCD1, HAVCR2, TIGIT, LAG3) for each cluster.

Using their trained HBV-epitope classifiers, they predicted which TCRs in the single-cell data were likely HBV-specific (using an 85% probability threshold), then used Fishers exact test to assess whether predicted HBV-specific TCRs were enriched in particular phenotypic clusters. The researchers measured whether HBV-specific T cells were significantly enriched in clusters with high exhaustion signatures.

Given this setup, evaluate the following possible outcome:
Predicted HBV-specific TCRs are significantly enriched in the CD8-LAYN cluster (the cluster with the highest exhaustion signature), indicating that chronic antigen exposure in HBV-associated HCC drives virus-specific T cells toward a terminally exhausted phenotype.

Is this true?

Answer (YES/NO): NO